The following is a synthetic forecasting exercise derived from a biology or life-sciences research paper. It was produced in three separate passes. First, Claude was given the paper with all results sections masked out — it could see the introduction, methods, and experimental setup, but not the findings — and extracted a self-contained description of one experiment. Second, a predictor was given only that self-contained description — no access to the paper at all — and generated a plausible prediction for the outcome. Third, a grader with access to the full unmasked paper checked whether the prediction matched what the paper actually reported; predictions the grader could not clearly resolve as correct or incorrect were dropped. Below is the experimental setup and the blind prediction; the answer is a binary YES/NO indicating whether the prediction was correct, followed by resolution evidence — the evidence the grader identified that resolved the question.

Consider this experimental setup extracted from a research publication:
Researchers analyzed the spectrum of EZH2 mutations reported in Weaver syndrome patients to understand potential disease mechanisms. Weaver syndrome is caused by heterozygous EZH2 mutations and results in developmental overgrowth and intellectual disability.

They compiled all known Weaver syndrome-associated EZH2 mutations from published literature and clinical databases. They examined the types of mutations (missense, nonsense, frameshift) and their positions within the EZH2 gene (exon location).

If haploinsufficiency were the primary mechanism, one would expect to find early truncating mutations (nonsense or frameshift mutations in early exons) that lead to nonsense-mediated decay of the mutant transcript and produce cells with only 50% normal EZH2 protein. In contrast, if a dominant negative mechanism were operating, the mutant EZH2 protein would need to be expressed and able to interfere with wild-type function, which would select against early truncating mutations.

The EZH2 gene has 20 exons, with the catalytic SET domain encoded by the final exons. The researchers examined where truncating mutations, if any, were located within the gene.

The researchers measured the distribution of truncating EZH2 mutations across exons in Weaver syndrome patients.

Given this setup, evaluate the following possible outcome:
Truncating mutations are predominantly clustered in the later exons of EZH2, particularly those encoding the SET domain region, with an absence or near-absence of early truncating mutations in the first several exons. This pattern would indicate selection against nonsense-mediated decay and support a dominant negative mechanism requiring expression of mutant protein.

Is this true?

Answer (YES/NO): YES